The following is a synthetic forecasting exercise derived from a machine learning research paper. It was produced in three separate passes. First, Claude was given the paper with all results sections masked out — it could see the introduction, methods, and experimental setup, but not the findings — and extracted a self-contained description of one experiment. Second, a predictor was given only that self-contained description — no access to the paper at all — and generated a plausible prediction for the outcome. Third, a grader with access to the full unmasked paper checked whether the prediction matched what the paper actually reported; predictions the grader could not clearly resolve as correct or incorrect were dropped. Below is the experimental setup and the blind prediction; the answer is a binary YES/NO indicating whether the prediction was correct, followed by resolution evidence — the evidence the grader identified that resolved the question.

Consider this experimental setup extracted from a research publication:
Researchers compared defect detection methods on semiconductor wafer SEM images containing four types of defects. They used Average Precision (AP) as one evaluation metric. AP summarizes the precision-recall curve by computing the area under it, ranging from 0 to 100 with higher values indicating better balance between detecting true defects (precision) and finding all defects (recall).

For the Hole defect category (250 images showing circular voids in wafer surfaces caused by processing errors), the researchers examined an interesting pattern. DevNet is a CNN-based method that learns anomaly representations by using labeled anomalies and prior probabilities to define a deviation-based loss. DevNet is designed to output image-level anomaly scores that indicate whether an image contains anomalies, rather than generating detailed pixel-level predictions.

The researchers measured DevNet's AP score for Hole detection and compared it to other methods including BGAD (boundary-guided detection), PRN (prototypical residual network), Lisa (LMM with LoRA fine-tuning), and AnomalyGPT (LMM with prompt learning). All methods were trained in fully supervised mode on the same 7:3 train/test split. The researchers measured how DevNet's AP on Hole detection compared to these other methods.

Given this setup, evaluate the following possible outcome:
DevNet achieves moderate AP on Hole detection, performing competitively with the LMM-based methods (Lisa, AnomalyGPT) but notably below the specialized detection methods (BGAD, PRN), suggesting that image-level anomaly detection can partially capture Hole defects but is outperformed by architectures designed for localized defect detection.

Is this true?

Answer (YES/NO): NO